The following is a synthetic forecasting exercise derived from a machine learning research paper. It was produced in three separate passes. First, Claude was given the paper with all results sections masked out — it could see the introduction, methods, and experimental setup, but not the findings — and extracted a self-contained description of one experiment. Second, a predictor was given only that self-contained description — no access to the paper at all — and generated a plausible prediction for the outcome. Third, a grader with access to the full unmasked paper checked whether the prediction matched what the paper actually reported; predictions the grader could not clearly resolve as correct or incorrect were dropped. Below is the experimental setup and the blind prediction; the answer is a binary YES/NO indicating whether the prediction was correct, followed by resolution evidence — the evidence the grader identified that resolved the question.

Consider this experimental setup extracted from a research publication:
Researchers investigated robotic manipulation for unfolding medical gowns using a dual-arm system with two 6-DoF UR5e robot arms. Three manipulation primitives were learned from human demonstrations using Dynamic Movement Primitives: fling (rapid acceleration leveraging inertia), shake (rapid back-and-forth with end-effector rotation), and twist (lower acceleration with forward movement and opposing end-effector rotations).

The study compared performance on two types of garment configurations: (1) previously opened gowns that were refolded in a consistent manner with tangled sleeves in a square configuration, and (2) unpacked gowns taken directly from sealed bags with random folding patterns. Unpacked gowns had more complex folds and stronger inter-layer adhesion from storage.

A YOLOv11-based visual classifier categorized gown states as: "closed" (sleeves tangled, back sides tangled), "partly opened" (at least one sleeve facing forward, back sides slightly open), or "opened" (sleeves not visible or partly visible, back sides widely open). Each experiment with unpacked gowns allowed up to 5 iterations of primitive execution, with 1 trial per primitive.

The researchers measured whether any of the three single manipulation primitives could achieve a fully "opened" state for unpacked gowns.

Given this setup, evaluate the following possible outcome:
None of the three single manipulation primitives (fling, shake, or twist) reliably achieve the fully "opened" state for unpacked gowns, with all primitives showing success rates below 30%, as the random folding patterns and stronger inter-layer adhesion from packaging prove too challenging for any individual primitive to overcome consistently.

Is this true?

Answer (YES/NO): YES